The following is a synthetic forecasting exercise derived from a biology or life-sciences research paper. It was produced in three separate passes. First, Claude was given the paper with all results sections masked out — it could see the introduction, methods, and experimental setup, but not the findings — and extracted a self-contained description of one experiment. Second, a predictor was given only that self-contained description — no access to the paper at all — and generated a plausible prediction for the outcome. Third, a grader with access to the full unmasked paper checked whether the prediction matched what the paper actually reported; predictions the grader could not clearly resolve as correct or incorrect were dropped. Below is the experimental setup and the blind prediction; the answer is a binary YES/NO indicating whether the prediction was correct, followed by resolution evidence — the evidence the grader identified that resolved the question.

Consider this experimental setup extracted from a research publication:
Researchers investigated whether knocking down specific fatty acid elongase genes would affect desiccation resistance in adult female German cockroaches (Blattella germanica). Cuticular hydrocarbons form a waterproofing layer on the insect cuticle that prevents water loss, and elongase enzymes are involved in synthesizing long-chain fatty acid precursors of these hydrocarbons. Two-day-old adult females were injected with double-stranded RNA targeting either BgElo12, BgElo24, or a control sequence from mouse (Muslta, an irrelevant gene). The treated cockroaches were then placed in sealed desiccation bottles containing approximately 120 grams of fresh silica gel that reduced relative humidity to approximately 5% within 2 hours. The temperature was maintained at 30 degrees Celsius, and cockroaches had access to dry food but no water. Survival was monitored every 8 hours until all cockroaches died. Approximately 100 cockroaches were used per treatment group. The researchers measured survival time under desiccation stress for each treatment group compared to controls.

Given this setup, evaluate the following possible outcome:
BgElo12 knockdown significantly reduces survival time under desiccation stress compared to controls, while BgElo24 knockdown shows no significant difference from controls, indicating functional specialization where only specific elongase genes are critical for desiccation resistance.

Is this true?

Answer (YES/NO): NO